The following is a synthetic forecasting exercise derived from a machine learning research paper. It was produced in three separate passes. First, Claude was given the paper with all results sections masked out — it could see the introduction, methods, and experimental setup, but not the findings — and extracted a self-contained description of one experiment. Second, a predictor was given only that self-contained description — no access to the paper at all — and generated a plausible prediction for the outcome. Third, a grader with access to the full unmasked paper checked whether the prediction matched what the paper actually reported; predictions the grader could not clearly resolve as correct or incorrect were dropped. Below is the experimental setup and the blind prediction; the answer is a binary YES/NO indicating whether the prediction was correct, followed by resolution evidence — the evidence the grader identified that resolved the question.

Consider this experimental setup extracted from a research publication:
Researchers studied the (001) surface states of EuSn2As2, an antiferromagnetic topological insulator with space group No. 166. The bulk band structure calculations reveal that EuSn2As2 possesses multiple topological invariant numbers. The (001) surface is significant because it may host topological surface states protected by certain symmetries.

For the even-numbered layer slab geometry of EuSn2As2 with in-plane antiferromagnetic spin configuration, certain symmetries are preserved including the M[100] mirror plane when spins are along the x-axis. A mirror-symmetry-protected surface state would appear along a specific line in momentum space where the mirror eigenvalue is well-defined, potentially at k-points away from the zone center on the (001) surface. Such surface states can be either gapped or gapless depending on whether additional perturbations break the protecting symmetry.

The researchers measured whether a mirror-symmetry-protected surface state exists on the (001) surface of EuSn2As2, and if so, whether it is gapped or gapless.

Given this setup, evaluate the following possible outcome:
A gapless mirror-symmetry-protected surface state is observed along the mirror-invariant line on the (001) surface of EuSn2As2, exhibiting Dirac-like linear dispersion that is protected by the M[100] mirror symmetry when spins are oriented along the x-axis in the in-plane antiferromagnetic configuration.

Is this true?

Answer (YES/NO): YES